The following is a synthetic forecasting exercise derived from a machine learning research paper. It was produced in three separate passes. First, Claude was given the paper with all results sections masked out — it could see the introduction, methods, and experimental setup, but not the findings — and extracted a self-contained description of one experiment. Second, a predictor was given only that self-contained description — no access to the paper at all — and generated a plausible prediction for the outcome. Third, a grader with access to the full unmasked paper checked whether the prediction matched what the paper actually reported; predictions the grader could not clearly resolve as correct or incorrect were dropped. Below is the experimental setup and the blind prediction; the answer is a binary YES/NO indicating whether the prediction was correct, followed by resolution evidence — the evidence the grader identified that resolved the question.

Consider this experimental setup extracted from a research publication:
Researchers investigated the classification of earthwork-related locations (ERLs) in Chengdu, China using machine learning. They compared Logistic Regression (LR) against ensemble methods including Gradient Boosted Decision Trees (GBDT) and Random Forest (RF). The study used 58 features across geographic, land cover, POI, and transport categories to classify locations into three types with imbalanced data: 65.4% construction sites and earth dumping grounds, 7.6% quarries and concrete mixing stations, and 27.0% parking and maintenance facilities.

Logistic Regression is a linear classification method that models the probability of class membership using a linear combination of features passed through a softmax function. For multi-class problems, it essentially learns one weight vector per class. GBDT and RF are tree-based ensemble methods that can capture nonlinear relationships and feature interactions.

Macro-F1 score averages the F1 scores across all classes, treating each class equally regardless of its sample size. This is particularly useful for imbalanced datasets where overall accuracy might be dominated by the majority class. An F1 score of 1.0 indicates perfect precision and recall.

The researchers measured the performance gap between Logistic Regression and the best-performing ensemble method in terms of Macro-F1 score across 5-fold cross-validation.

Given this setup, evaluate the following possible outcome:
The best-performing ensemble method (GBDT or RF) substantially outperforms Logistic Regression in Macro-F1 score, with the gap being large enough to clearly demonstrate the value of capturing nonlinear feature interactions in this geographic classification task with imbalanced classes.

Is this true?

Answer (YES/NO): YES